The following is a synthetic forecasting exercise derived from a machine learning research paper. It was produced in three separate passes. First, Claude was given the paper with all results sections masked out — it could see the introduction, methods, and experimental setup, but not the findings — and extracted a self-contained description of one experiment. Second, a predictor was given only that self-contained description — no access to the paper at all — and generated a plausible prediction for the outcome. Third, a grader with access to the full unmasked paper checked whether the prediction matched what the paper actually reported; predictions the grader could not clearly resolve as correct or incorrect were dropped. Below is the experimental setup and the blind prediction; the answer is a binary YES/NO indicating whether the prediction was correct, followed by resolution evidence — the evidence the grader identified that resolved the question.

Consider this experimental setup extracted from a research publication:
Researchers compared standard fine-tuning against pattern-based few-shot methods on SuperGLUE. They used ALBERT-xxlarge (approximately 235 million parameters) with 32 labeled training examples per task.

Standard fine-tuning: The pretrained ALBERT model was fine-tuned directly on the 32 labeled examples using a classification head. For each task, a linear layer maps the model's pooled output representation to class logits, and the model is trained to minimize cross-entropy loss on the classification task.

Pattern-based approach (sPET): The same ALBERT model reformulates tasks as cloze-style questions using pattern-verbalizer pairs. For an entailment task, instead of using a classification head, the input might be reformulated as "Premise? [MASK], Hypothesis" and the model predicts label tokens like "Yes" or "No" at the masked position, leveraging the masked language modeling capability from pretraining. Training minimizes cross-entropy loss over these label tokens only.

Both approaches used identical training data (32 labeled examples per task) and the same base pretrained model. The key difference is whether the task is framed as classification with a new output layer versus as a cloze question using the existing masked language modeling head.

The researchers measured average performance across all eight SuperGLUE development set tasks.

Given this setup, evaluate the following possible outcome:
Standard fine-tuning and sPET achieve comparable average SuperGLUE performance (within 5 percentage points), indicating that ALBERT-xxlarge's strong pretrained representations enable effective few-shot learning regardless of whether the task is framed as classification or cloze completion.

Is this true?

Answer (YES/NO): NO